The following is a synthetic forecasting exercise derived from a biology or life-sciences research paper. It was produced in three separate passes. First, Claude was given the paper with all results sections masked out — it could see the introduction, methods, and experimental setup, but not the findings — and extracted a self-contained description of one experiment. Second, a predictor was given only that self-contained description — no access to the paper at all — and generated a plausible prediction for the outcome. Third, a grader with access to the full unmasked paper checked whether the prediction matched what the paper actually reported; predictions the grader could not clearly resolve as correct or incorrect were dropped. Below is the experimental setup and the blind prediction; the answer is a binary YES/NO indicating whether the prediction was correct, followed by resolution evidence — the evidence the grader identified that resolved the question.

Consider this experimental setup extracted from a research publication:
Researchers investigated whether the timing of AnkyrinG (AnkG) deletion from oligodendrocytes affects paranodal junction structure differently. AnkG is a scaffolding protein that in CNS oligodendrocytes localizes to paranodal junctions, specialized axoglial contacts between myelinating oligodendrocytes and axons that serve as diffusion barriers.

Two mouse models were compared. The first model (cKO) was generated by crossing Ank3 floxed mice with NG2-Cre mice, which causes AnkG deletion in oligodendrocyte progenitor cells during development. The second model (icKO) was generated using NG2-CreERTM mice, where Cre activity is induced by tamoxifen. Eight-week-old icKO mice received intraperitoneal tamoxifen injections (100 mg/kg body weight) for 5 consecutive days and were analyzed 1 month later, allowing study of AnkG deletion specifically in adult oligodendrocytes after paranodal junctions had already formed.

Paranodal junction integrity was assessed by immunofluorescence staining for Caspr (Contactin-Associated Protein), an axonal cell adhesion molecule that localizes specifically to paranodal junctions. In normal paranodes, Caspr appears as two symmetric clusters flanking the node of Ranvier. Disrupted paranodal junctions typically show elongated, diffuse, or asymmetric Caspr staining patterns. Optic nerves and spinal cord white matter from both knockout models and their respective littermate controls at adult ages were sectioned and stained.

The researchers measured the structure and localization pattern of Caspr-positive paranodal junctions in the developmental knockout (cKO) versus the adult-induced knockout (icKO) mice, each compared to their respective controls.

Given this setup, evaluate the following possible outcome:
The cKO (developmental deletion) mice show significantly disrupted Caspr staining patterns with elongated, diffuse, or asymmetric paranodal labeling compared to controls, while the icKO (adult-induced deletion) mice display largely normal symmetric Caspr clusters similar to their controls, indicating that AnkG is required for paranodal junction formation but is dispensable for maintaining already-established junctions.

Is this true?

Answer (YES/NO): NO